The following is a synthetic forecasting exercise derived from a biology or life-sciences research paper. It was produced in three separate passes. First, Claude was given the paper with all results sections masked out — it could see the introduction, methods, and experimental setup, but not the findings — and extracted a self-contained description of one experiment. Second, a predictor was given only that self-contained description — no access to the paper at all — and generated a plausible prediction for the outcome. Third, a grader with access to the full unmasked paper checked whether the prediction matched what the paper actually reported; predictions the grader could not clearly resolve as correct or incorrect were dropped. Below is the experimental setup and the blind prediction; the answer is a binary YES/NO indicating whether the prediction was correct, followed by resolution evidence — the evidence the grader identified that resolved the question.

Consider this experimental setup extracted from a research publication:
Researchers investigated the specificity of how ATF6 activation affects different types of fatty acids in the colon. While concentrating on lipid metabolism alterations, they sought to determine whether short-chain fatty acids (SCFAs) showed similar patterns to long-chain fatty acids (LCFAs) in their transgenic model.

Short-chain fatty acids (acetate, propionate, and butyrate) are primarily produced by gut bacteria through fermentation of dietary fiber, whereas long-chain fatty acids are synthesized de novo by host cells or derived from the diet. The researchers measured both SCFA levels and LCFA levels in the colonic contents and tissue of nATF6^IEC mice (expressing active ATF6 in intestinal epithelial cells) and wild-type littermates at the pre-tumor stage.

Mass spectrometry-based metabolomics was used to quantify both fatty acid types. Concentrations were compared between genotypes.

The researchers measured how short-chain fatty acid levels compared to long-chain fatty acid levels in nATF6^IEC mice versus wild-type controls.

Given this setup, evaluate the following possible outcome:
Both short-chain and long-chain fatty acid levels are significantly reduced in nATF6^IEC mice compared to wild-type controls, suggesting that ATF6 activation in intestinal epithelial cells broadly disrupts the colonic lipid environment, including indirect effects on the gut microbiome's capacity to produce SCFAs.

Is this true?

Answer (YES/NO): NO